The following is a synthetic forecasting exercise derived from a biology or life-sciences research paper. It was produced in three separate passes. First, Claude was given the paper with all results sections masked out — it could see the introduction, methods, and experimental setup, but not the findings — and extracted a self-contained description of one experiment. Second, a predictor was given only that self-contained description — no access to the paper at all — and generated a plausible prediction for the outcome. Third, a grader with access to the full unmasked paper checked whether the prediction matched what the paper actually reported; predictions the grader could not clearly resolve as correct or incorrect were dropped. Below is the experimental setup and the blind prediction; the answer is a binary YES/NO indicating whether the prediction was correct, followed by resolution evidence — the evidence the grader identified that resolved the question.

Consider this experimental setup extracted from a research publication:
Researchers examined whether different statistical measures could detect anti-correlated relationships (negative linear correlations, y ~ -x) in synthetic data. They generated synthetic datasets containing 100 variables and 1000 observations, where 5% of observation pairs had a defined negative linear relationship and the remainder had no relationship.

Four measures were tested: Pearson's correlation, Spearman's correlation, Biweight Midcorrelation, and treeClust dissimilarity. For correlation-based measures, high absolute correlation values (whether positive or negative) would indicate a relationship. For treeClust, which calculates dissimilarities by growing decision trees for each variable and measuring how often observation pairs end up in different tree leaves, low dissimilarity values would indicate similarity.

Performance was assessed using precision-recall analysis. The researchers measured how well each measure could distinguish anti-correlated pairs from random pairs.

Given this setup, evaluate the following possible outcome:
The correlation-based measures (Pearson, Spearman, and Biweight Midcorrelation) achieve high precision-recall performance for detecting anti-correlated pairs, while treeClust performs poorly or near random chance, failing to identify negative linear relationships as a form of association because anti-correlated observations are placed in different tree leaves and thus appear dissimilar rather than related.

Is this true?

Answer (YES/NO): YES